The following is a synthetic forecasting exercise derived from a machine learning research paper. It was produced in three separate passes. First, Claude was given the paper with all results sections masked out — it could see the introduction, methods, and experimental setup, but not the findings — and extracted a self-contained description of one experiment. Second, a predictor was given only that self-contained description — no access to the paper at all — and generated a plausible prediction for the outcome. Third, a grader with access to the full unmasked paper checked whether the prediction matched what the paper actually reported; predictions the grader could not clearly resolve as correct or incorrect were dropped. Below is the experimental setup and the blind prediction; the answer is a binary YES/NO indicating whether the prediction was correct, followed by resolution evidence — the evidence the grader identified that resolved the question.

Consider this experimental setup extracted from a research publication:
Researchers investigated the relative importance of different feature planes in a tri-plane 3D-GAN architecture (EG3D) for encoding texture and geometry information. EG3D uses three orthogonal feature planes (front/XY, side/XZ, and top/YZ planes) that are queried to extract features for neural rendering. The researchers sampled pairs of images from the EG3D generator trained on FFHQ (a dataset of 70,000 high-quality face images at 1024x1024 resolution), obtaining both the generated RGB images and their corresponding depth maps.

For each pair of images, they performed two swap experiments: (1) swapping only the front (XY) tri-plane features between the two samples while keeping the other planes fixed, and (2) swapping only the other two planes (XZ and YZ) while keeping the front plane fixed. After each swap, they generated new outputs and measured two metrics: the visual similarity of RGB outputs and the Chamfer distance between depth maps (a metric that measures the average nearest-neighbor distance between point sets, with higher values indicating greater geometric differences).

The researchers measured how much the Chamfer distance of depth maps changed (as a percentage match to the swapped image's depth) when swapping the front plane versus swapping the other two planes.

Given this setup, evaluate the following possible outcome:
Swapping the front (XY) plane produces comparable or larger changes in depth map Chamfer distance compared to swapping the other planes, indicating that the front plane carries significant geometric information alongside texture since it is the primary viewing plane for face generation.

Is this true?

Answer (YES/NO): YES